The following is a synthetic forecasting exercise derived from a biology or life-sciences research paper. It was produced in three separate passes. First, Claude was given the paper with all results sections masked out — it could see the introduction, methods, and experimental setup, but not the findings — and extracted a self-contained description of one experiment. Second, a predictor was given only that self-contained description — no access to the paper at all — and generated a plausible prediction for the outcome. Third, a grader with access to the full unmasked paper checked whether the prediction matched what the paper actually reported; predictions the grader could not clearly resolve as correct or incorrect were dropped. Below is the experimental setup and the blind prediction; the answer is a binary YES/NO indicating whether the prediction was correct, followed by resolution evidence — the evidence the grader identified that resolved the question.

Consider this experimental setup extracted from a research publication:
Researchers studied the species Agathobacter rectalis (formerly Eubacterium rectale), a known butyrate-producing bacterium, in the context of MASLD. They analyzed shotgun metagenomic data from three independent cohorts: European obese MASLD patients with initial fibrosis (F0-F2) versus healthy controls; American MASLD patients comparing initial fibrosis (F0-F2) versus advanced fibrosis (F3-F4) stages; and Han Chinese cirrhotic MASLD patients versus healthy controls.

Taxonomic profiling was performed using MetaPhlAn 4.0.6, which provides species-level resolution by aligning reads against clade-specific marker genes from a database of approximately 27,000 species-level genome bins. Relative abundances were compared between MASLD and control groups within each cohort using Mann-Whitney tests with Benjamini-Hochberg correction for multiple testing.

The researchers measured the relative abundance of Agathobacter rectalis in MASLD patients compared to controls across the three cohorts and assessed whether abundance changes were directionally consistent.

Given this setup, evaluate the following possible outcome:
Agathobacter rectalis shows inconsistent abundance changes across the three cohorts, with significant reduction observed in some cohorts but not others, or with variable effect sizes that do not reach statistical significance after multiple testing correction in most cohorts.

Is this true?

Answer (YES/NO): NO